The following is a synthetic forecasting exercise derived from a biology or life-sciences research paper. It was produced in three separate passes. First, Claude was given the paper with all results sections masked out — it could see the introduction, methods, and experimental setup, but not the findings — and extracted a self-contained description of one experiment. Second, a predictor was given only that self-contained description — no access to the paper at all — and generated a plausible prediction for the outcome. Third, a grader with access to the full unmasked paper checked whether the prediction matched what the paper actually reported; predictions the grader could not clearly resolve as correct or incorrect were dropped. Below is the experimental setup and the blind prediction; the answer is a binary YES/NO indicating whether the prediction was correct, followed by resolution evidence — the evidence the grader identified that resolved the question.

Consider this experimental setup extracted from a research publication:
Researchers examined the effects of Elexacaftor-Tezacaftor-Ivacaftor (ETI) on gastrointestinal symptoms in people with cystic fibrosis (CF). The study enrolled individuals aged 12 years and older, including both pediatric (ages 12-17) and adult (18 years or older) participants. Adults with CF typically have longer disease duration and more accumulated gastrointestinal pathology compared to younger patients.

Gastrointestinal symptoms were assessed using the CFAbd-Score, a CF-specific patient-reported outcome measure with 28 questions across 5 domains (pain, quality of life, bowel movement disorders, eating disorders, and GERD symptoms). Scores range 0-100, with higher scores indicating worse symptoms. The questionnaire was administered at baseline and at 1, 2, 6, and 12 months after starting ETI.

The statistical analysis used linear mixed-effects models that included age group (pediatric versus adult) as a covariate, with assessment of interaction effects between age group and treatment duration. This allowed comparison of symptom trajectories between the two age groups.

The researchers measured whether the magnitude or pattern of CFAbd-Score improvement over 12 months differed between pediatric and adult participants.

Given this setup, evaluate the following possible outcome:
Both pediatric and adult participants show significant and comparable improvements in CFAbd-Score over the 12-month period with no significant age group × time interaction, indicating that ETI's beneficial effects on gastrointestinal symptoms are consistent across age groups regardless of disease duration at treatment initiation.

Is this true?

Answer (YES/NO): YES